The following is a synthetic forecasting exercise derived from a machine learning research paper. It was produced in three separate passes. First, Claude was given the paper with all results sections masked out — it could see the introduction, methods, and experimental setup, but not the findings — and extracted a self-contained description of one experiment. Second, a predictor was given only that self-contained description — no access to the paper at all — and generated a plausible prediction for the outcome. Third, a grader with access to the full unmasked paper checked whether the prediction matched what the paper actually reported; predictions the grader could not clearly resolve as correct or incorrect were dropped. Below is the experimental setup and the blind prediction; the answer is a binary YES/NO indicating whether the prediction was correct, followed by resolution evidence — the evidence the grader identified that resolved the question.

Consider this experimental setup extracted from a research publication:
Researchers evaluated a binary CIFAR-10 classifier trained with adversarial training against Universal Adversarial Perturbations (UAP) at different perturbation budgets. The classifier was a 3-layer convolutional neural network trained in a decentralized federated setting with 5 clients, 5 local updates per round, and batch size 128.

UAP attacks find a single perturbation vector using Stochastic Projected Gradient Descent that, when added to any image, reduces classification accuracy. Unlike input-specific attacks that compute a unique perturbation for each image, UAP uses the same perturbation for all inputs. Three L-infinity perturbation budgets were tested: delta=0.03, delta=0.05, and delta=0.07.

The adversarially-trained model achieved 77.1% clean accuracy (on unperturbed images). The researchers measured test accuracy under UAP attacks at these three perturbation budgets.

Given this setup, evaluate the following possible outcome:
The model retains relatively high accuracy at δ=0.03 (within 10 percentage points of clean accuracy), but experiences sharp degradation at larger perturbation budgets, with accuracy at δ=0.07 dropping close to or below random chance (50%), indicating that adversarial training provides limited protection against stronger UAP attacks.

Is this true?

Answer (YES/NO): NO